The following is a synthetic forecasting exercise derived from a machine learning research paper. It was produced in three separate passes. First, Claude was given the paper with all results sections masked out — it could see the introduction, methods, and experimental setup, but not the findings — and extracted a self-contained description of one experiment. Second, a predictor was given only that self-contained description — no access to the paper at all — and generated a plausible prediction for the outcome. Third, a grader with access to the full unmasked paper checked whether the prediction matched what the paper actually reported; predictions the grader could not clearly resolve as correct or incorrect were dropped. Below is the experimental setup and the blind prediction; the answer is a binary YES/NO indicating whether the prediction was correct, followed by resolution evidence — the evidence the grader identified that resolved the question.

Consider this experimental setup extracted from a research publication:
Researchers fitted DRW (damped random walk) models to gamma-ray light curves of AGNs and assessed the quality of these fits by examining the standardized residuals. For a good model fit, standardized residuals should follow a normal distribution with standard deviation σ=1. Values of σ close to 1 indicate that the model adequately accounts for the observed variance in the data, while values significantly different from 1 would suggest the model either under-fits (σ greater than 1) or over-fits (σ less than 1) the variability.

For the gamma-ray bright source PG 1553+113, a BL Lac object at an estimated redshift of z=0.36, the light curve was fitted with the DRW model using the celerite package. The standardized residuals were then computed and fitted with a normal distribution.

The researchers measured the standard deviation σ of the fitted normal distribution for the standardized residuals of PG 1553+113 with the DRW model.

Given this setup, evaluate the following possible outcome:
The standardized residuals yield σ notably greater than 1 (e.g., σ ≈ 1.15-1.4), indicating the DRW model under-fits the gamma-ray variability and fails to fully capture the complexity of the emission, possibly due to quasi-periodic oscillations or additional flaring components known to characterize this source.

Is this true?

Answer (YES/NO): NO